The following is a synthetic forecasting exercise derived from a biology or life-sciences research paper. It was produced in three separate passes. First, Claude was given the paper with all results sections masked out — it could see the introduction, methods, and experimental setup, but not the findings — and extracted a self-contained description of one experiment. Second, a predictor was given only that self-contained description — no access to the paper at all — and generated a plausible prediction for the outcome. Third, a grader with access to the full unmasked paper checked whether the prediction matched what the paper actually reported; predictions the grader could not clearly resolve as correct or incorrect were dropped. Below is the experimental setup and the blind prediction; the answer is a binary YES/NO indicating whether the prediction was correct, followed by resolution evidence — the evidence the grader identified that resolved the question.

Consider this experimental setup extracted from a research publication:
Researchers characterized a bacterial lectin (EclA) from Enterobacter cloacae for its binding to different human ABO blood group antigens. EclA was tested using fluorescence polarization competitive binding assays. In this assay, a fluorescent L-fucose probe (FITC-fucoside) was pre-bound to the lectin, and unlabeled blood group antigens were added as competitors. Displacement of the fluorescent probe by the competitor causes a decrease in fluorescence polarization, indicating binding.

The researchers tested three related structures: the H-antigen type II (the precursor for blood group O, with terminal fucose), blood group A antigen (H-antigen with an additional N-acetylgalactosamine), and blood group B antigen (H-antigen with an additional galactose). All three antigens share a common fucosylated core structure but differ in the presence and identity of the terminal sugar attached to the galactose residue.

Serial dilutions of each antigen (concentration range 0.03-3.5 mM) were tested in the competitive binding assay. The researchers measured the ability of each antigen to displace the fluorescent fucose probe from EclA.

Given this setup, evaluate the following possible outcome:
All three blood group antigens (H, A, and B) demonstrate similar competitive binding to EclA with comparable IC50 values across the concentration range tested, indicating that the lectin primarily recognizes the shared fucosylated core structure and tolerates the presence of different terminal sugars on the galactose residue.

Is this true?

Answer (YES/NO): NO